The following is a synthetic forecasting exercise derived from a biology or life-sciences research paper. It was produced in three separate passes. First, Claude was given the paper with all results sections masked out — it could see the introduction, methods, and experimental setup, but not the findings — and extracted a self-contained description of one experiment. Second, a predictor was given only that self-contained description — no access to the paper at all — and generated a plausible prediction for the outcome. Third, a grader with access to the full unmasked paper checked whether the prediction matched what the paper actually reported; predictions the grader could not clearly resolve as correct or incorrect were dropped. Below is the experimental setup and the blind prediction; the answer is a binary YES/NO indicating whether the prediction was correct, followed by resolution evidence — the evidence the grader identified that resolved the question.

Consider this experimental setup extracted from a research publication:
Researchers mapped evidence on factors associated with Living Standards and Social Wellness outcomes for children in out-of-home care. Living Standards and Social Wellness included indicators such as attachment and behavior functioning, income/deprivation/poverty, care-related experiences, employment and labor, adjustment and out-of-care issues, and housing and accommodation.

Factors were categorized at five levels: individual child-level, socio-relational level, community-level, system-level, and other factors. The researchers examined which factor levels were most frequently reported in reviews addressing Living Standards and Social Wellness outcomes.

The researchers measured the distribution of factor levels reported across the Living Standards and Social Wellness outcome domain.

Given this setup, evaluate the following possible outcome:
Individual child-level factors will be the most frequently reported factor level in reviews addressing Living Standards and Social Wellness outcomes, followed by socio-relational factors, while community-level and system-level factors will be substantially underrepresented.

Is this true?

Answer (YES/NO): NO